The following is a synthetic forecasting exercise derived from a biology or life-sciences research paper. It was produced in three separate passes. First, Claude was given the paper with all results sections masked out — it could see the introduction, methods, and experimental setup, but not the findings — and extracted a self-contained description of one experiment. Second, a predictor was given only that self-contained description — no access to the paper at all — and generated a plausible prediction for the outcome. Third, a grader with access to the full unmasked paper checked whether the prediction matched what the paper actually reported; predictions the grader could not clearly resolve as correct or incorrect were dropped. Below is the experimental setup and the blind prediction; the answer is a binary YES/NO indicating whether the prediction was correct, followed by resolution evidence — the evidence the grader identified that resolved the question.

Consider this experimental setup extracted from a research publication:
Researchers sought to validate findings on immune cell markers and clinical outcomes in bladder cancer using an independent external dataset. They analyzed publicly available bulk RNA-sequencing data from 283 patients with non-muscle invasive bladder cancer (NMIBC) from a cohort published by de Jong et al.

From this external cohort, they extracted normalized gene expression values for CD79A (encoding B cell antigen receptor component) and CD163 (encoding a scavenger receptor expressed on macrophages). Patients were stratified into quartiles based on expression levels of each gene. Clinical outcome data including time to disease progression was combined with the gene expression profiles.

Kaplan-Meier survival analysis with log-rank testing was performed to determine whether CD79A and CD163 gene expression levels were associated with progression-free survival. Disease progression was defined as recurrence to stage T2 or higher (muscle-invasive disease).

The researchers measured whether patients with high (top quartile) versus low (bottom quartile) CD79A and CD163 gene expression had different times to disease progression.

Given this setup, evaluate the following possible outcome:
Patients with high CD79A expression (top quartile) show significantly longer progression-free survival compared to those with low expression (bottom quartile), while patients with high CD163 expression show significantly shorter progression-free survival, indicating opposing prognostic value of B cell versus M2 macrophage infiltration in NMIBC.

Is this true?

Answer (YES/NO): NO